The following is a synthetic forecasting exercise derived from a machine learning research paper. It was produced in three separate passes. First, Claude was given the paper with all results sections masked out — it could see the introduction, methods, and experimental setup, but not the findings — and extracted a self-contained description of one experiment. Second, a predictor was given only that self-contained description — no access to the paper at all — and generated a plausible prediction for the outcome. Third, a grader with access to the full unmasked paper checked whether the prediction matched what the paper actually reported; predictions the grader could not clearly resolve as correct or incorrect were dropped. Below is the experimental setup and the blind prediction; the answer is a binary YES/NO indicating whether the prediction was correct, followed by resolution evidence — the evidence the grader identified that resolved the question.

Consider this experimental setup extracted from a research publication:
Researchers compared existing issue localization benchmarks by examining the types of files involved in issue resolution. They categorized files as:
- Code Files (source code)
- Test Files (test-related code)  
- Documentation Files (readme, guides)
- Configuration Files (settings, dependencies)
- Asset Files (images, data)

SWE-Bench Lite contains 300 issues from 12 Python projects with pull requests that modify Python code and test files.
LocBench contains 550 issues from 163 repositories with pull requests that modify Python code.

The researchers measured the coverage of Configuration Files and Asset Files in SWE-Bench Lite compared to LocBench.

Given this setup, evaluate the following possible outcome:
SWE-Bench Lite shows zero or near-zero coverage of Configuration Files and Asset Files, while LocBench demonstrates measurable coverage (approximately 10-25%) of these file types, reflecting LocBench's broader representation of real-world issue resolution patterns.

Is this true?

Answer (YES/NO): NO